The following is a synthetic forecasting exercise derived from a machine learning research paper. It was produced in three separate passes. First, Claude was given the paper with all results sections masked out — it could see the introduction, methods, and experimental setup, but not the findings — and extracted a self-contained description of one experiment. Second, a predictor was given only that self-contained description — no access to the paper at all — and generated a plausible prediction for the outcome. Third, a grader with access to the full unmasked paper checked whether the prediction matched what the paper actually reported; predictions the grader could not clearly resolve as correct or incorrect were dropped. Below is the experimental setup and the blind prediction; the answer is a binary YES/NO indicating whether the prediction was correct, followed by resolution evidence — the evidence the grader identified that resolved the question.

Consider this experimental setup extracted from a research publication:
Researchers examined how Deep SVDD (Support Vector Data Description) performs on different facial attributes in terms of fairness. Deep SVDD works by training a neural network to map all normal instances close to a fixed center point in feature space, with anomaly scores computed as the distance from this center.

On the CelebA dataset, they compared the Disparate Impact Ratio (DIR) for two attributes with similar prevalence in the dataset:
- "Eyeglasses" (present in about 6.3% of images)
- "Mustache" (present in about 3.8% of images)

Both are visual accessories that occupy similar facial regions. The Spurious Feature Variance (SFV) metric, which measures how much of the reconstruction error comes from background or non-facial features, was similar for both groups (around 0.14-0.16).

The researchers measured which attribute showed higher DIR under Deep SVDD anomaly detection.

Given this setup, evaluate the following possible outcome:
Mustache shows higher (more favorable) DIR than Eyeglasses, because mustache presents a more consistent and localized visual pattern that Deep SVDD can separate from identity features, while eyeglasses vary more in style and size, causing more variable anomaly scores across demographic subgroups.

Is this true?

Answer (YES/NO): NO